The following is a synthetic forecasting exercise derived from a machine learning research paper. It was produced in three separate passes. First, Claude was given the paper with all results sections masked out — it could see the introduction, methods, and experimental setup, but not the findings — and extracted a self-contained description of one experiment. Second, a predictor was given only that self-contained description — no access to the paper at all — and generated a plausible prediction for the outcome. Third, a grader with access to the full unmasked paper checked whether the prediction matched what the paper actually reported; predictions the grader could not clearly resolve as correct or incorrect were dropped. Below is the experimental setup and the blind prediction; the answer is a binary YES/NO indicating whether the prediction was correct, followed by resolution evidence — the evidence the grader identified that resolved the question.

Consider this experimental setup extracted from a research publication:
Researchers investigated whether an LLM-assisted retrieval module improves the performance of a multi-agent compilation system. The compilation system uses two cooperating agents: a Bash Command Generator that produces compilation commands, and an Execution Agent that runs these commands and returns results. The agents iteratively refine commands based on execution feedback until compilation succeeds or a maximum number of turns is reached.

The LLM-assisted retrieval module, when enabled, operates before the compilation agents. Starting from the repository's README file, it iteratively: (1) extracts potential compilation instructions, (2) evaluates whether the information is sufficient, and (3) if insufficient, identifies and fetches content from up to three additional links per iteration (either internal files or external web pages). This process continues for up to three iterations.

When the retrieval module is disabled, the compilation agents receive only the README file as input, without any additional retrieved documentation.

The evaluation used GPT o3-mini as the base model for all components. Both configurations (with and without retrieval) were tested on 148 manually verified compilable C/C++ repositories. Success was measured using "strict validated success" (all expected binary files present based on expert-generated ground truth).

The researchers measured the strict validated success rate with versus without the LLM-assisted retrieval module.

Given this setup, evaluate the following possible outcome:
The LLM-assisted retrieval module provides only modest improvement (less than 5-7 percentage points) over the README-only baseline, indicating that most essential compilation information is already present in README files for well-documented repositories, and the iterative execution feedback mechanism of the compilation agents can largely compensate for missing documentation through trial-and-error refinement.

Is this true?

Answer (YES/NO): NO